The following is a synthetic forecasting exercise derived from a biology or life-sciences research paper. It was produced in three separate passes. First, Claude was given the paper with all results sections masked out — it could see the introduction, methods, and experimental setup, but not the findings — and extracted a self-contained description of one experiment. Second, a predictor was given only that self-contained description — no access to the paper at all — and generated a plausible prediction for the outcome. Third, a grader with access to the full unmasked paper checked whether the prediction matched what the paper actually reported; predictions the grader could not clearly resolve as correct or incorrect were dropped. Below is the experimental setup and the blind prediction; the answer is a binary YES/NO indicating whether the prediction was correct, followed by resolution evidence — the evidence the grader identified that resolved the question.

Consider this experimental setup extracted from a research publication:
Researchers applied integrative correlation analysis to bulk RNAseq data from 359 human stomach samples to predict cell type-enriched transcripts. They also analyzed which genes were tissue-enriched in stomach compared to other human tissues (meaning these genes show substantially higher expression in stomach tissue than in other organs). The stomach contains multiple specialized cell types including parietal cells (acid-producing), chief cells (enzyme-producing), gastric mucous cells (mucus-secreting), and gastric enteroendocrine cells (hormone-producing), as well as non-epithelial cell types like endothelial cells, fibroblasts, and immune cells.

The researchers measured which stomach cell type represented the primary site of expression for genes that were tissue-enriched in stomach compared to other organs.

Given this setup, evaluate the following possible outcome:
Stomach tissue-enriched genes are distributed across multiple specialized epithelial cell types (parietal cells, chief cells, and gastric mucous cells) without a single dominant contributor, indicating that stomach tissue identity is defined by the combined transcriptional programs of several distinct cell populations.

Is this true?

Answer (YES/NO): NO